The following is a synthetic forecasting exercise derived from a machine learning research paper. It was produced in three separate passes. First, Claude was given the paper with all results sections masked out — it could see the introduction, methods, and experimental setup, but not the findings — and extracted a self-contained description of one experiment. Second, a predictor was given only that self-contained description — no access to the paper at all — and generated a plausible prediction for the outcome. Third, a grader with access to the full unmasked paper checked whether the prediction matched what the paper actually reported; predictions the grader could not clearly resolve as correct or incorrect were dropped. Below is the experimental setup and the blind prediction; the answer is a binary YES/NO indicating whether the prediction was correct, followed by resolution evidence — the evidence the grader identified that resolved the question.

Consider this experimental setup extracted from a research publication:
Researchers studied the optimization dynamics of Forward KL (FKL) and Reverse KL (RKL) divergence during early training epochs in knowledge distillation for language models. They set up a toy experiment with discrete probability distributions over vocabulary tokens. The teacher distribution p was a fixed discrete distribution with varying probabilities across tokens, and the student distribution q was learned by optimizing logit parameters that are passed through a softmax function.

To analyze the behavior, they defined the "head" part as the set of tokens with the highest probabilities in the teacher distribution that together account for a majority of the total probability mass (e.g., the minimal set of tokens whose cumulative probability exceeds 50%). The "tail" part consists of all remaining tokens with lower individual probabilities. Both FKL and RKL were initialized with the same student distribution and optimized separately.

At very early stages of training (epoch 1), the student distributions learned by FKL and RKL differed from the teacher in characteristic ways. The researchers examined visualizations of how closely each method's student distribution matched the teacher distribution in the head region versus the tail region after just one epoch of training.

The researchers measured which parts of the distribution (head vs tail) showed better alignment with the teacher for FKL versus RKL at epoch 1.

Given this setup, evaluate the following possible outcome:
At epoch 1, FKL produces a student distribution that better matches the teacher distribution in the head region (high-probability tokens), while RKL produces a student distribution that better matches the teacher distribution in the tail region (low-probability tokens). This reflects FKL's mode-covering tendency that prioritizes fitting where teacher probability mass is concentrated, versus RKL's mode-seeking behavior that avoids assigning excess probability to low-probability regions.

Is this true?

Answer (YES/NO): NO